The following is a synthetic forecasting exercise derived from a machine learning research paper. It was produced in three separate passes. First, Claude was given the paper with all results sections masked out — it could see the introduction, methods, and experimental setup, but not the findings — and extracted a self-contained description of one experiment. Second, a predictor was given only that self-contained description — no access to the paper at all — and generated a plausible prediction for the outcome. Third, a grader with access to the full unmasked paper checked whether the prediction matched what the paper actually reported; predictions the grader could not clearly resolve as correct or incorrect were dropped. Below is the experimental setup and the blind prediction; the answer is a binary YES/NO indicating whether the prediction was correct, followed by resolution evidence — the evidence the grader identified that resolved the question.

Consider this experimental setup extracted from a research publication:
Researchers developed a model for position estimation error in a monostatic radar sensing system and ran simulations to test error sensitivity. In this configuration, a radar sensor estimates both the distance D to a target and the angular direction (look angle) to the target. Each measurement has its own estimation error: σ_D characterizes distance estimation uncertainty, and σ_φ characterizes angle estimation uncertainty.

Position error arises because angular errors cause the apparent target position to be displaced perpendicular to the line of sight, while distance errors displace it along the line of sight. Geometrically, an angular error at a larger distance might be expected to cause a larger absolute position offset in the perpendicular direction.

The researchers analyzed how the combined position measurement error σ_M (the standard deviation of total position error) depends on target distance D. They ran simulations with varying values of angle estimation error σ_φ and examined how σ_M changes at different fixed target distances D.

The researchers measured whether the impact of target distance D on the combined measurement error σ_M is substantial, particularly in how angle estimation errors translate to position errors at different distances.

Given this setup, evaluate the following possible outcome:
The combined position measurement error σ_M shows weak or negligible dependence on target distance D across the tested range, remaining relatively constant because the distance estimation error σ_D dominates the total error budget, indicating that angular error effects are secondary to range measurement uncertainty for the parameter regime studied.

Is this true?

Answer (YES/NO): NO